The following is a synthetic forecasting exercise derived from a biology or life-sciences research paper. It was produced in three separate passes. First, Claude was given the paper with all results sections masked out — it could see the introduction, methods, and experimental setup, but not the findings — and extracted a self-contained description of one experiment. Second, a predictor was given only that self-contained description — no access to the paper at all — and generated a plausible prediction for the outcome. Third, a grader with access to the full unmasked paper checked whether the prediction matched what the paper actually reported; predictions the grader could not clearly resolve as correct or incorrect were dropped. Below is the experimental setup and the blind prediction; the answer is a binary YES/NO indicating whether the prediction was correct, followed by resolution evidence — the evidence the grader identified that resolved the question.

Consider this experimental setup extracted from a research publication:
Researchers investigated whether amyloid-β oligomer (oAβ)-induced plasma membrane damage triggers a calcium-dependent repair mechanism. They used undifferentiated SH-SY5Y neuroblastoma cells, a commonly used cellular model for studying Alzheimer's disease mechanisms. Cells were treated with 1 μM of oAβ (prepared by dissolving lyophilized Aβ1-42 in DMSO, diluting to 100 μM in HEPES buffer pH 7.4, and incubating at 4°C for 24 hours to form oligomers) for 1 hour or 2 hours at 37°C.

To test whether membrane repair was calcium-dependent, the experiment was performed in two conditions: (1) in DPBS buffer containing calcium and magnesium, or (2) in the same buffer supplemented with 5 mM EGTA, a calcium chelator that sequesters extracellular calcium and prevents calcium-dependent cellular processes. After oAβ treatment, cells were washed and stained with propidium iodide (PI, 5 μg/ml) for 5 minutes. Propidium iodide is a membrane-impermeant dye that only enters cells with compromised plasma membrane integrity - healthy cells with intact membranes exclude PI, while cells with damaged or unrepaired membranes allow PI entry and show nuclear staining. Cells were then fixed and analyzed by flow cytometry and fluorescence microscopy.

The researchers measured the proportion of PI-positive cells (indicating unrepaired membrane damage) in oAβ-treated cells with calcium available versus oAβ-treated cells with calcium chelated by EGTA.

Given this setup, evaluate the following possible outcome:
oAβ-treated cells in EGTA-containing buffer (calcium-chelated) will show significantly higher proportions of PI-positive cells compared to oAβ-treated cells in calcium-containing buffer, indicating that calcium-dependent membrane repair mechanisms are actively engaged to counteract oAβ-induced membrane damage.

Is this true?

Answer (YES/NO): YES